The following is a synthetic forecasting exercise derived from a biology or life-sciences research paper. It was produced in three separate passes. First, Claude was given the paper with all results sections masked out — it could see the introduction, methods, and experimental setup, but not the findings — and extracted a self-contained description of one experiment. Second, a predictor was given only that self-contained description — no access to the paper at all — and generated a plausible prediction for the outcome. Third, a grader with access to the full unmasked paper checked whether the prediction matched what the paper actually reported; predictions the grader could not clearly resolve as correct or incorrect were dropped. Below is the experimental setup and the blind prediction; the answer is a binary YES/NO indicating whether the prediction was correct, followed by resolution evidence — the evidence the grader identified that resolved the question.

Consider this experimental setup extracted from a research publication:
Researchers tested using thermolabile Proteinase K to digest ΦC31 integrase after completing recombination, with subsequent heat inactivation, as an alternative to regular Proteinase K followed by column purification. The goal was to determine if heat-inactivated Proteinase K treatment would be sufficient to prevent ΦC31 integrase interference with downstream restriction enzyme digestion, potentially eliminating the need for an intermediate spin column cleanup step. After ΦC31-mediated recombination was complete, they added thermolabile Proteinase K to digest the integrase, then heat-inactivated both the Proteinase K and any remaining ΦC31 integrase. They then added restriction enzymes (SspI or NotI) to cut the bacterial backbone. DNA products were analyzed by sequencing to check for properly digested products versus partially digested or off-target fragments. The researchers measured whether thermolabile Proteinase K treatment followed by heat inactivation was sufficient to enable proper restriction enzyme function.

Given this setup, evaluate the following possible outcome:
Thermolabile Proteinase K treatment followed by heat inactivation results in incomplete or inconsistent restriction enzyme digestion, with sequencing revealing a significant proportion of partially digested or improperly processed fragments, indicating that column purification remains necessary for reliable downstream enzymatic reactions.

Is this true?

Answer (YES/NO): YES